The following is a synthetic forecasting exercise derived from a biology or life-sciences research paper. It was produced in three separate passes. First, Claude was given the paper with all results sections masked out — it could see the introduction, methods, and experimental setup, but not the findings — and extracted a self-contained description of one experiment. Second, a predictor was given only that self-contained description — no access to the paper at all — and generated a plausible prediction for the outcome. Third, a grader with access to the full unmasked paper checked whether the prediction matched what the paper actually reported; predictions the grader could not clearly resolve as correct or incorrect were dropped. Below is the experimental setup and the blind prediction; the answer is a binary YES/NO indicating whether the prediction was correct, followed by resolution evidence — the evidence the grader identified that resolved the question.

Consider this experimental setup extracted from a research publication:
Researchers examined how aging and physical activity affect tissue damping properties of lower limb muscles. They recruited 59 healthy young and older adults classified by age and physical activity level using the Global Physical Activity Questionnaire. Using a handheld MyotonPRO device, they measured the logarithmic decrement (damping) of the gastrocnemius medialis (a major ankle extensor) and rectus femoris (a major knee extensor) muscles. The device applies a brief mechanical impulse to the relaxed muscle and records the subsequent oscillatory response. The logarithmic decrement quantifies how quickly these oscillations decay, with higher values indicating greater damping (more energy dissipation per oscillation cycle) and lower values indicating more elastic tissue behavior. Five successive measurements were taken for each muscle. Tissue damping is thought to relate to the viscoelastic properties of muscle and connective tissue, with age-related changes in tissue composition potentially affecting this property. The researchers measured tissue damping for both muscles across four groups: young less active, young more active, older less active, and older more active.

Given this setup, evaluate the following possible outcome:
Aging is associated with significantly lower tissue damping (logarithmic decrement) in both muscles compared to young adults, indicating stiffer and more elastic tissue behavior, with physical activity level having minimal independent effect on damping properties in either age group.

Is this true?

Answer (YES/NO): NO